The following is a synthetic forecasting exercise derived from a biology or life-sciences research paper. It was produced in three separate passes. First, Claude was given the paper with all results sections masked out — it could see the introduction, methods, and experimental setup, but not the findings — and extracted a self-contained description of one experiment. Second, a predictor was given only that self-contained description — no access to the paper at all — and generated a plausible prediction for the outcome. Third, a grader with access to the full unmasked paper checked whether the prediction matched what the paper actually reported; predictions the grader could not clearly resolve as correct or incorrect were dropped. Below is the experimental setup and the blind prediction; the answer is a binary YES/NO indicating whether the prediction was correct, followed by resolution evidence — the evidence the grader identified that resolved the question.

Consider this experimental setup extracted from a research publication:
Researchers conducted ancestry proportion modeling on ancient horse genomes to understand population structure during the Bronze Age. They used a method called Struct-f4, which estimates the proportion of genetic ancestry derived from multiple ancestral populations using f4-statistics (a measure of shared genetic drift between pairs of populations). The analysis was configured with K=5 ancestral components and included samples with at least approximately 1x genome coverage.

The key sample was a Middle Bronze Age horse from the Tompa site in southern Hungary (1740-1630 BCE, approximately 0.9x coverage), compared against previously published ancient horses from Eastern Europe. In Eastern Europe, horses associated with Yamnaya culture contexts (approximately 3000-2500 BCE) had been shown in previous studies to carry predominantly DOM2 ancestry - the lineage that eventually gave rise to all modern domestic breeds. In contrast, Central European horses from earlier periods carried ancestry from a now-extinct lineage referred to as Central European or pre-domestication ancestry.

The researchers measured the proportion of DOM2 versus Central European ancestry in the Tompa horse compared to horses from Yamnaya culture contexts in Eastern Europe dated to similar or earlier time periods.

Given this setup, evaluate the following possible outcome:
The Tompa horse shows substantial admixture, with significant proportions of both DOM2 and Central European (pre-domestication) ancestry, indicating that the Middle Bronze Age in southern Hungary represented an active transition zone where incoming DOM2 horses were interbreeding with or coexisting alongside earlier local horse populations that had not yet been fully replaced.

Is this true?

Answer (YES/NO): NO